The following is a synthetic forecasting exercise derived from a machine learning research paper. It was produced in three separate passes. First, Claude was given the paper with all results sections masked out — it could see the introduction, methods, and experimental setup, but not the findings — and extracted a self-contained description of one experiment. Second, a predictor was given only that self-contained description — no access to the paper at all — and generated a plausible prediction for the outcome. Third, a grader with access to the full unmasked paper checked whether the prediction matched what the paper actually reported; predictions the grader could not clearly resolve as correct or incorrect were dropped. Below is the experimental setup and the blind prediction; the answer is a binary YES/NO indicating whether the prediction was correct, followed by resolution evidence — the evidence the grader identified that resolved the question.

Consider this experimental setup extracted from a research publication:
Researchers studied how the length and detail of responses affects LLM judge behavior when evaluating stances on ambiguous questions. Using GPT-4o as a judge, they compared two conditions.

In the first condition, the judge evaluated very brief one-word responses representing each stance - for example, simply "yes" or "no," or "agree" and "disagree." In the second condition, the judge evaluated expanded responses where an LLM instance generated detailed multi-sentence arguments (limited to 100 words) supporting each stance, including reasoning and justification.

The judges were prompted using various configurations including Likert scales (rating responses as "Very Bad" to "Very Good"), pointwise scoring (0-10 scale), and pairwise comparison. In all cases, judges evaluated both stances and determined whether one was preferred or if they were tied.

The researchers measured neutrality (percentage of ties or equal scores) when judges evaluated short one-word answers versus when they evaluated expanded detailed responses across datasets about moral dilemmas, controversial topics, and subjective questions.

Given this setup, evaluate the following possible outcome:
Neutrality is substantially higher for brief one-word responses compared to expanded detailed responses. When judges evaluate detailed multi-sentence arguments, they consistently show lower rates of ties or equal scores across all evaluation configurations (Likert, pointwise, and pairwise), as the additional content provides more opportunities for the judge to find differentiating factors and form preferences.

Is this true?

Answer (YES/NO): NO